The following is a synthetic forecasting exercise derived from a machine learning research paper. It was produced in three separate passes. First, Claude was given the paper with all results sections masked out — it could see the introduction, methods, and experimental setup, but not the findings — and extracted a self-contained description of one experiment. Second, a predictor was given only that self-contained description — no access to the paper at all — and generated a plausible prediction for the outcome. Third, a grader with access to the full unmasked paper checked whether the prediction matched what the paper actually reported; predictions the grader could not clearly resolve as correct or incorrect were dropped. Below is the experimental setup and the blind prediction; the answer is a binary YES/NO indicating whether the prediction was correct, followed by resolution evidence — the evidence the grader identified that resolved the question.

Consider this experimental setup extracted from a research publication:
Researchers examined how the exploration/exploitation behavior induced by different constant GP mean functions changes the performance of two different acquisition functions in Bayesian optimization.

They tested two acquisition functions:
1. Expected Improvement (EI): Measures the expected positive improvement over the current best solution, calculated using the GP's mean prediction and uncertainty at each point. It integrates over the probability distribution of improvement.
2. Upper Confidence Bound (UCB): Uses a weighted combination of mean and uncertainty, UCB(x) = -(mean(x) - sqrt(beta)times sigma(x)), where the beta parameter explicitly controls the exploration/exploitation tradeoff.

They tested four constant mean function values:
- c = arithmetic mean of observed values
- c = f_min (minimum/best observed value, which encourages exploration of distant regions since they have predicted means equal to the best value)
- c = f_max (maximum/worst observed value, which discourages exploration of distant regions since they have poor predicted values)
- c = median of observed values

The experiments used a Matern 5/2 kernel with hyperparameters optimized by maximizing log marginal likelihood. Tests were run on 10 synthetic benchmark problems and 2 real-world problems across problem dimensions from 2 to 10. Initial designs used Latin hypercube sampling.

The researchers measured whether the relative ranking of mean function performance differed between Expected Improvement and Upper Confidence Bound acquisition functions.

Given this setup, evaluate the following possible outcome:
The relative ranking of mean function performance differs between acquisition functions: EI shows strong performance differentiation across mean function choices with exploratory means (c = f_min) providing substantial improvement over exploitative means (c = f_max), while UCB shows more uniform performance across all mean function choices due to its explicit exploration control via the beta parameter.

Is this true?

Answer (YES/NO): NO